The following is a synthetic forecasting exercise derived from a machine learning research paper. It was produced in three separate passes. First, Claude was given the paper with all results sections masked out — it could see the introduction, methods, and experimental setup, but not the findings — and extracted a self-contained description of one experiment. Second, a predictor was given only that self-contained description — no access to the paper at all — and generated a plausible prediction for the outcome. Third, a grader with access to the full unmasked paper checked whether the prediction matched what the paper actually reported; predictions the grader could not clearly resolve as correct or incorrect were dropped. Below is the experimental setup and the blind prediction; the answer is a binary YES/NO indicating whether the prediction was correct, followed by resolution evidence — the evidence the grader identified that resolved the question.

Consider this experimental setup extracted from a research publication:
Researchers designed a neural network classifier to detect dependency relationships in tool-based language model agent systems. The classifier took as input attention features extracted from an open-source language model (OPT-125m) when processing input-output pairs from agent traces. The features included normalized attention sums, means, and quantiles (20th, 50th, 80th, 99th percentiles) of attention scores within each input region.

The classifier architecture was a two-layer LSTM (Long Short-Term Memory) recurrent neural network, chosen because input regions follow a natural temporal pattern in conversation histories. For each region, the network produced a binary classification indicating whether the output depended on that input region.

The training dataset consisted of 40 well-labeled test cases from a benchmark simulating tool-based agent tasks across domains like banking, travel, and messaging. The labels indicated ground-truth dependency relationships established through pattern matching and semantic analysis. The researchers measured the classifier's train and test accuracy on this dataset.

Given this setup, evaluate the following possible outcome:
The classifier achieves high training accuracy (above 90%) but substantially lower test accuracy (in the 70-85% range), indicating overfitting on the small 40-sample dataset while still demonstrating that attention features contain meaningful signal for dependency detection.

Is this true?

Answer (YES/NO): NO